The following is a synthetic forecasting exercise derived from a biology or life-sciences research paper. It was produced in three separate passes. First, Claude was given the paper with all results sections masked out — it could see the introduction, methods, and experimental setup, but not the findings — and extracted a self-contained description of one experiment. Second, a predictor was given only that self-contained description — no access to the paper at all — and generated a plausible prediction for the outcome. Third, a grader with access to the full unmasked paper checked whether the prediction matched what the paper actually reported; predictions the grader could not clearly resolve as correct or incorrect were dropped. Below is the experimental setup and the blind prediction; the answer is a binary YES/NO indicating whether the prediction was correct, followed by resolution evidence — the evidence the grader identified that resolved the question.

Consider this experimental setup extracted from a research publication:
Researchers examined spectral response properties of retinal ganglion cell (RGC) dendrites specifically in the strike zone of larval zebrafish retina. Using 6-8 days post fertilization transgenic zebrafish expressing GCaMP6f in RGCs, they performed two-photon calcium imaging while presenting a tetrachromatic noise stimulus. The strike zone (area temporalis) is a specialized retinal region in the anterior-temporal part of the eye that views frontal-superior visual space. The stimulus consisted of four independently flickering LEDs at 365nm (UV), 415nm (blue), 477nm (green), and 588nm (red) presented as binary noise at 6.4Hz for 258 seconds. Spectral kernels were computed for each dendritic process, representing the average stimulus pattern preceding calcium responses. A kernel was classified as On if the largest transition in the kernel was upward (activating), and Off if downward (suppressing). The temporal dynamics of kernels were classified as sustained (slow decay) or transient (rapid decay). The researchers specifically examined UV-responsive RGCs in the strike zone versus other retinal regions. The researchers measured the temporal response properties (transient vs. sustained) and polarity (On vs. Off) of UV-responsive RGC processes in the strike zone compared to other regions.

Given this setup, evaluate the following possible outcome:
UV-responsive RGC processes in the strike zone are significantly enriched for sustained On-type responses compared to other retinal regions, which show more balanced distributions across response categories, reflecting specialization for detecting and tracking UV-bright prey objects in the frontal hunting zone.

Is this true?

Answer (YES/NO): YES